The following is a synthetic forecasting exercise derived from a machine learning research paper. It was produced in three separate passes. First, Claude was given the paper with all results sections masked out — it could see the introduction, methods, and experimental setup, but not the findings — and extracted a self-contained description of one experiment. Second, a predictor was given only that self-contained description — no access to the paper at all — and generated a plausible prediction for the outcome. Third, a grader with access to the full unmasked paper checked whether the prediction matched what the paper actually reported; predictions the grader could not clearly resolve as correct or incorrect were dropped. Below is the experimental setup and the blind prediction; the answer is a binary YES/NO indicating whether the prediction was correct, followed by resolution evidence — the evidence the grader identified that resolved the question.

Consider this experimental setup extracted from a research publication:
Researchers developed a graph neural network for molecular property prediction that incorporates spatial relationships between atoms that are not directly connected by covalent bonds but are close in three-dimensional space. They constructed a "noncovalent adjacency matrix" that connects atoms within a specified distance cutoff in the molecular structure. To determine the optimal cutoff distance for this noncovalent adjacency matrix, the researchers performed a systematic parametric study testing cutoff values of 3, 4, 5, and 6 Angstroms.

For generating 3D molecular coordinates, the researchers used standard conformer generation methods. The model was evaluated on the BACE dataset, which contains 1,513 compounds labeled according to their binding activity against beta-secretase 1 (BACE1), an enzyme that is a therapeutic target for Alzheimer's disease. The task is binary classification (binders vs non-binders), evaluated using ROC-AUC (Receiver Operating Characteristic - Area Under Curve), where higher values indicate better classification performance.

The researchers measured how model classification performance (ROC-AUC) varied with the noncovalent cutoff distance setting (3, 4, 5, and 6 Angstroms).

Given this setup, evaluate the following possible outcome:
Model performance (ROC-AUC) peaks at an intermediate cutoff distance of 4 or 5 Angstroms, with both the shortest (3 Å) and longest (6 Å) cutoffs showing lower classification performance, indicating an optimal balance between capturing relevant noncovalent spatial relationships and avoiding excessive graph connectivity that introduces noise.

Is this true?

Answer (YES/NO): YES